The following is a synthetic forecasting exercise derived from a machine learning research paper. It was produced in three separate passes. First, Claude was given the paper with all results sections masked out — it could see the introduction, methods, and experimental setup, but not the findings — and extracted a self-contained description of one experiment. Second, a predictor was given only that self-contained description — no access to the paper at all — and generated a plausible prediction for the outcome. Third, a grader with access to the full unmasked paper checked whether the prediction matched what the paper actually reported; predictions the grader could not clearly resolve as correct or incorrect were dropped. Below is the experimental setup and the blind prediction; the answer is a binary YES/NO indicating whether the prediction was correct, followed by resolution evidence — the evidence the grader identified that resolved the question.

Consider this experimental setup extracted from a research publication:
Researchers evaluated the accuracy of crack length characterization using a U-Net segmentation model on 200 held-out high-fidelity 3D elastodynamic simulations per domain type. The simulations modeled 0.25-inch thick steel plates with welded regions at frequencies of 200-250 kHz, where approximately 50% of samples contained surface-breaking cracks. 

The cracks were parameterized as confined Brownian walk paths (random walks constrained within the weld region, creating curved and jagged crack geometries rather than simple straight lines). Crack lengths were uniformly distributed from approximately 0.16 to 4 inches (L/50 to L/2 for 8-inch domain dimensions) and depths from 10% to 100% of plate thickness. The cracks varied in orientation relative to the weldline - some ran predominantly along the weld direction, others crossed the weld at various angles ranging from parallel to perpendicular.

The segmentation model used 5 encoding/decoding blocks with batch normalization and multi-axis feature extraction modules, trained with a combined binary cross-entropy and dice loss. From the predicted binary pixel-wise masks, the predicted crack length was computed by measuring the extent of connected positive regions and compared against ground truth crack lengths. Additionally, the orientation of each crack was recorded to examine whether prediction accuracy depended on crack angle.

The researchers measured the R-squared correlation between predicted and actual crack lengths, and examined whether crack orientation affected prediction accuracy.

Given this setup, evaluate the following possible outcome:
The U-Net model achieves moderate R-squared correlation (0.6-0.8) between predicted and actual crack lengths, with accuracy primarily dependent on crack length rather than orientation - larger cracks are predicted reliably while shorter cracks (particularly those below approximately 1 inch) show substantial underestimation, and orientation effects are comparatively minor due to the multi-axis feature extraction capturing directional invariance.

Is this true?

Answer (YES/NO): NO